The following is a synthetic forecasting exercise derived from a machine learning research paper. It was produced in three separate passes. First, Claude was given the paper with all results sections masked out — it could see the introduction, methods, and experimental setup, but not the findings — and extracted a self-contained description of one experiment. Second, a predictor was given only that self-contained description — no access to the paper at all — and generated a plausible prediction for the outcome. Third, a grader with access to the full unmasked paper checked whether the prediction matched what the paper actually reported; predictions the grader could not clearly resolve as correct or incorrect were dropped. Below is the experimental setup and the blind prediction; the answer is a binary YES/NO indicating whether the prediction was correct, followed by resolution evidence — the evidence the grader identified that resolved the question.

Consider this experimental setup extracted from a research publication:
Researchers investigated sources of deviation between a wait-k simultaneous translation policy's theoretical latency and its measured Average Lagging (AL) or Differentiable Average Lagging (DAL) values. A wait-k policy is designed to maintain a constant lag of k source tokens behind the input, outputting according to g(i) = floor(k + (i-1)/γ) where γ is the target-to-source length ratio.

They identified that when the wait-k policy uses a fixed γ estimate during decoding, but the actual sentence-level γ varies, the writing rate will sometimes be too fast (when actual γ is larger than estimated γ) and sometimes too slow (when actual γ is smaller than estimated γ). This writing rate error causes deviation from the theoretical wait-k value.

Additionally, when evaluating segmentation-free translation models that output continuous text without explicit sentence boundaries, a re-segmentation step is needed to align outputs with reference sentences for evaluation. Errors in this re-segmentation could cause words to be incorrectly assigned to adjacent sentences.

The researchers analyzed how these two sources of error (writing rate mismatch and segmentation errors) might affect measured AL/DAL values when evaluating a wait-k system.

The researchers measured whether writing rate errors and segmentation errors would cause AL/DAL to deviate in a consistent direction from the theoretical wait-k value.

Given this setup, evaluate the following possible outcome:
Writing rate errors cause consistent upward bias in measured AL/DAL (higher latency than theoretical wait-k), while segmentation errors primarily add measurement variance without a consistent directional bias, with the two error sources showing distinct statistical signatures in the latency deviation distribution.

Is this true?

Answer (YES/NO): NO